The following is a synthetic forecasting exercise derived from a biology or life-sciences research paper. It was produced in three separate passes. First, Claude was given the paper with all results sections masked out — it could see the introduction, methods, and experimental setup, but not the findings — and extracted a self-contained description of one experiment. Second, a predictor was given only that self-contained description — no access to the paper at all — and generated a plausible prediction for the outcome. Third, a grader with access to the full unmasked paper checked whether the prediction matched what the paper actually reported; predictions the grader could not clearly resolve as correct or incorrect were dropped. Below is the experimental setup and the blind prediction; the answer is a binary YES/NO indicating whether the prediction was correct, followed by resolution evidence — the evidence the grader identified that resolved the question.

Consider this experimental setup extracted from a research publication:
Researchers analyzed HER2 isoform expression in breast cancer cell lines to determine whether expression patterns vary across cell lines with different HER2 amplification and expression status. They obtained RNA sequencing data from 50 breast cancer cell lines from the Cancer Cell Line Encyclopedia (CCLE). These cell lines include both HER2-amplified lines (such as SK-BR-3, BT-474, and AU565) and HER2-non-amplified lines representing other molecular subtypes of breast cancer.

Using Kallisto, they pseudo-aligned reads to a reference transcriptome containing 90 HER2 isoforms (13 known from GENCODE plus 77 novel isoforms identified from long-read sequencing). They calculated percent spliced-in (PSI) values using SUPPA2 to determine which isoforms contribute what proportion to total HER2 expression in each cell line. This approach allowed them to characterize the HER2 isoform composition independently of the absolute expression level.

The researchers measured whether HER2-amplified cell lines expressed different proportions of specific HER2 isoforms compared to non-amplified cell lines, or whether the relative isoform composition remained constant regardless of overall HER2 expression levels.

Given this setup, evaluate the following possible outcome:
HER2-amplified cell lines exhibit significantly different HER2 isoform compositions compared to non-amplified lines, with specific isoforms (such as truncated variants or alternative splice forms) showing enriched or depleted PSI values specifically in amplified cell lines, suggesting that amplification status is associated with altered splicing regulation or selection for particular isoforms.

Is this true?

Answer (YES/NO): NO